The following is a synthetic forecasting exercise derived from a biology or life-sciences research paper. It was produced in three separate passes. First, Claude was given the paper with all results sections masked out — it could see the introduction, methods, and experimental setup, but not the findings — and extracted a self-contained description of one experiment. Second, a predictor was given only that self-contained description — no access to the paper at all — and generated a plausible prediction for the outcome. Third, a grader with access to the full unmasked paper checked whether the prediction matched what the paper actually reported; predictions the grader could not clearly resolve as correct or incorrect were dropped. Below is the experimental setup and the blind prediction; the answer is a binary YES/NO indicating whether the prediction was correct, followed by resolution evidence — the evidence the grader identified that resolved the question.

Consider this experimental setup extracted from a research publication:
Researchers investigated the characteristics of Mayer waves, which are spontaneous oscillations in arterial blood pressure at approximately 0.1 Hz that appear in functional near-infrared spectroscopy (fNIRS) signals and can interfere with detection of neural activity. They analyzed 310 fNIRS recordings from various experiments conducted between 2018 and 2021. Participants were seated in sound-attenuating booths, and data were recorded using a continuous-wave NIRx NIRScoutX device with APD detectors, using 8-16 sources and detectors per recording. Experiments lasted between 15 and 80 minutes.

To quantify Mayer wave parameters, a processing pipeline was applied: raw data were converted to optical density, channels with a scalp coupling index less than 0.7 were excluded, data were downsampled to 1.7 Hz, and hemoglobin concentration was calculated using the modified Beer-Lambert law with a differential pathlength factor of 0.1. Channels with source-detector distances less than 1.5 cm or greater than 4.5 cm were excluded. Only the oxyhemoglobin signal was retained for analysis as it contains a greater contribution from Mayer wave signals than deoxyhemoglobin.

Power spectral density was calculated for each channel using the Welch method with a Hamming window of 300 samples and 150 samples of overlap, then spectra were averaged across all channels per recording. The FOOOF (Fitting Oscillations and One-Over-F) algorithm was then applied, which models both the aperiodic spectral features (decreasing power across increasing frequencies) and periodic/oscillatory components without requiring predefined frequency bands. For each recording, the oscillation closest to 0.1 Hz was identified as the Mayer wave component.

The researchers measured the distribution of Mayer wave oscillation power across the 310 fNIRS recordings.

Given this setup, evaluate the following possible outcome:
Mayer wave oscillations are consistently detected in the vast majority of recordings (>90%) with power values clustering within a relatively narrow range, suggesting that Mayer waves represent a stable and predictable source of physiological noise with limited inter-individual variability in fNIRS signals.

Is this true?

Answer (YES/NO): NO